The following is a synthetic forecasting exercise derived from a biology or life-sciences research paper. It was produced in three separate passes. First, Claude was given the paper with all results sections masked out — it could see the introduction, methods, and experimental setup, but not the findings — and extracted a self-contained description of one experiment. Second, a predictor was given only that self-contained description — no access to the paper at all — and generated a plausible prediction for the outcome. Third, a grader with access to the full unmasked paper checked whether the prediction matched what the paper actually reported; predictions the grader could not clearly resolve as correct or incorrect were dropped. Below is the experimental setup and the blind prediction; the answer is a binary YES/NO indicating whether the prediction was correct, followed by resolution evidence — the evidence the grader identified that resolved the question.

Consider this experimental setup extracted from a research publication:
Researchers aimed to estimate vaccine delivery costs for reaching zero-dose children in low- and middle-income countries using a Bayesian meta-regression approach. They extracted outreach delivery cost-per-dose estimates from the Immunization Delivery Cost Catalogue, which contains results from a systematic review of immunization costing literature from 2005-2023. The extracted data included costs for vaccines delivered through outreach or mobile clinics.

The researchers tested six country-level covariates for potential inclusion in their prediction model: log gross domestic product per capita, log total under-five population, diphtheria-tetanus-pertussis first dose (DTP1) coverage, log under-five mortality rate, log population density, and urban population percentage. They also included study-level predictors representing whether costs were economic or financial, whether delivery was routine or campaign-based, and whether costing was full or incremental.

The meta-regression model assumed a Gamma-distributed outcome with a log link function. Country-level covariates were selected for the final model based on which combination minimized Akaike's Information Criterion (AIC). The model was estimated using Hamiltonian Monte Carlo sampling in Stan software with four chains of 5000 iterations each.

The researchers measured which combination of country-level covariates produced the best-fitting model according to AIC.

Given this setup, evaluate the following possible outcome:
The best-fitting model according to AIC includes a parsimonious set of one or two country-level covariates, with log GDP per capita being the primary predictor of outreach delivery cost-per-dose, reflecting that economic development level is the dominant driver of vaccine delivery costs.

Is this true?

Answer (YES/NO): NO